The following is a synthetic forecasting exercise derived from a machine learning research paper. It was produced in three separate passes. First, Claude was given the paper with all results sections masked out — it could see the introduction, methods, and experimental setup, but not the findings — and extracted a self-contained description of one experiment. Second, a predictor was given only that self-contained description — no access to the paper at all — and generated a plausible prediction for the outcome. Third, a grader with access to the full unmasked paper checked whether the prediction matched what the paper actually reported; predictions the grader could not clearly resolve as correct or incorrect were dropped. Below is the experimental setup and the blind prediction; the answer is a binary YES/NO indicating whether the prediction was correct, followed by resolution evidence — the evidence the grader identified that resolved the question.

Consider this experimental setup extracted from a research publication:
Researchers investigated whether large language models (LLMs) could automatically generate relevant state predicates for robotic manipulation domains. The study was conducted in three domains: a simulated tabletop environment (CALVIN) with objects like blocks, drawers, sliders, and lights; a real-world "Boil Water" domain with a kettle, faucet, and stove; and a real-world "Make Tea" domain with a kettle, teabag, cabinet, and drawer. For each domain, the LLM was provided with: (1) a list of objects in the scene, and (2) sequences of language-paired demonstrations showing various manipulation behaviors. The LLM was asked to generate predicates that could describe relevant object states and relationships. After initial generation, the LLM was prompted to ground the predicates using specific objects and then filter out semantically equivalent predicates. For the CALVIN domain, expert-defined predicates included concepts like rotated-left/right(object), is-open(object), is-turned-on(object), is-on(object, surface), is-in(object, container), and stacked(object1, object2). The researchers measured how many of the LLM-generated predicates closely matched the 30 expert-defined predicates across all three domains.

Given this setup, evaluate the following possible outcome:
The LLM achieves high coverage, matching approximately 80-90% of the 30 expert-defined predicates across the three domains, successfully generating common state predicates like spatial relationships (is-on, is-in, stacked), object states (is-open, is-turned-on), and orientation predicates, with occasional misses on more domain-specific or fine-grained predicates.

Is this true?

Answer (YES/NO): NO